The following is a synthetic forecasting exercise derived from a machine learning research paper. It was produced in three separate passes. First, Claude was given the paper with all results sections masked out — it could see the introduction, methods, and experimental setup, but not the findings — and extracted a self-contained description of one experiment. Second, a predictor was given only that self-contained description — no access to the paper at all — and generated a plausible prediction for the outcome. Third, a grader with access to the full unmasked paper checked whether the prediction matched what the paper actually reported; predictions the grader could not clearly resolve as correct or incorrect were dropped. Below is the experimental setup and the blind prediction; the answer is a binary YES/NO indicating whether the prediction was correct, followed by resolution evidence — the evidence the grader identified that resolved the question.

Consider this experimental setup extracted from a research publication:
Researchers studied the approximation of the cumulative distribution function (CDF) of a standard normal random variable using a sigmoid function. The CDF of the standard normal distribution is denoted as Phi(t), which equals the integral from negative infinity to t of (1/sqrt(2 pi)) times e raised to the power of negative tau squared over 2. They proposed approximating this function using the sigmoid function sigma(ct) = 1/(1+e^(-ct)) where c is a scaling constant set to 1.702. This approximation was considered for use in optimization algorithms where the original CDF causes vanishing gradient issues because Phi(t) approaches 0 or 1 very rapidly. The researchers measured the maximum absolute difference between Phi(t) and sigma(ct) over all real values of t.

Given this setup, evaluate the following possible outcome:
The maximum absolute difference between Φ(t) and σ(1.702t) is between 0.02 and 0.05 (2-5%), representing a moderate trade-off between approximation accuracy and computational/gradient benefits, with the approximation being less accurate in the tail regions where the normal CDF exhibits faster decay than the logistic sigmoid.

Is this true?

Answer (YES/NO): NO